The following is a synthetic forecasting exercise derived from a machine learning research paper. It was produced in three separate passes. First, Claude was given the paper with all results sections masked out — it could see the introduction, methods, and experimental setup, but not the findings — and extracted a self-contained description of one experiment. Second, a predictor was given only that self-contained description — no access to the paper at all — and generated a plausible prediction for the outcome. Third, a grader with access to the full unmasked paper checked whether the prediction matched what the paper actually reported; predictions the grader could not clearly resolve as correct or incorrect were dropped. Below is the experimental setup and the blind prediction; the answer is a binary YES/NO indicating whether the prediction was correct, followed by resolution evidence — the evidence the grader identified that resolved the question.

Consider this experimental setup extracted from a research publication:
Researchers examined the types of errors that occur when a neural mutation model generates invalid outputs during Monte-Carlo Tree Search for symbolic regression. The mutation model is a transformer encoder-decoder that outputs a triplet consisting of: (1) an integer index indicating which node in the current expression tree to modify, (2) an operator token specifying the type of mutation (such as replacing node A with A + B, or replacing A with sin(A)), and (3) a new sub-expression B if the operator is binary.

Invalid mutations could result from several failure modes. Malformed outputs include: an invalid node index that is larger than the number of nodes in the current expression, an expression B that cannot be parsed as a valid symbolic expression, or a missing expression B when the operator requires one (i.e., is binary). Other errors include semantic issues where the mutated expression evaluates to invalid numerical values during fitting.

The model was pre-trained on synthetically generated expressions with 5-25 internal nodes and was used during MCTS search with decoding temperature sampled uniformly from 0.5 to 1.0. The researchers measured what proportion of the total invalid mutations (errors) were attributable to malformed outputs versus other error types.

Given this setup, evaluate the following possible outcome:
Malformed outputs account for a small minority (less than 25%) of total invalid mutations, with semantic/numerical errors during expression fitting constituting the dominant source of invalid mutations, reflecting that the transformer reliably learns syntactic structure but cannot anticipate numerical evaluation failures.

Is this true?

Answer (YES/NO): NO